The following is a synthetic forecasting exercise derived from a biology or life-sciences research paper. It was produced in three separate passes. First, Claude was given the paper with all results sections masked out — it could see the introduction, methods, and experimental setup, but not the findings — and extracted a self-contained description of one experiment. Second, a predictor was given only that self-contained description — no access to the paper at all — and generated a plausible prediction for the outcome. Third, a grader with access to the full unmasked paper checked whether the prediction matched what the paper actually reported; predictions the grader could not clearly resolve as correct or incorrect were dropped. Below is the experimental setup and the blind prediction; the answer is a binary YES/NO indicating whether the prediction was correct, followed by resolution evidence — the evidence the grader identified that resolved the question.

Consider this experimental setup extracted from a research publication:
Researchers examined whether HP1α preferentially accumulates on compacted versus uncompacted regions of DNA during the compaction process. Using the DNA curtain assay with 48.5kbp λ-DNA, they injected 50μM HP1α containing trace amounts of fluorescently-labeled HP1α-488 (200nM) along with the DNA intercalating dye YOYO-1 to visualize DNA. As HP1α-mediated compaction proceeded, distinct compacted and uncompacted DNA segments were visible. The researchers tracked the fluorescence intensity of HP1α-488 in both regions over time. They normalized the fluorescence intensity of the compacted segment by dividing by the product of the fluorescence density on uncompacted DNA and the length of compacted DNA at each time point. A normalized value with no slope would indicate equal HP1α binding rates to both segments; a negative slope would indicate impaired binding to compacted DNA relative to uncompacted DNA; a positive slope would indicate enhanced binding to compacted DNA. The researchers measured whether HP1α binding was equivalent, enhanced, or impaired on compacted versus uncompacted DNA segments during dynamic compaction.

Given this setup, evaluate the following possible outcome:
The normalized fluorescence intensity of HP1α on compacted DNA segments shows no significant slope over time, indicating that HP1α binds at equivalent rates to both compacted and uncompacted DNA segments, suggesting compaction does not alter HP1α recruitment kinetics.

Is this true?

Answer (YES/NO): YES